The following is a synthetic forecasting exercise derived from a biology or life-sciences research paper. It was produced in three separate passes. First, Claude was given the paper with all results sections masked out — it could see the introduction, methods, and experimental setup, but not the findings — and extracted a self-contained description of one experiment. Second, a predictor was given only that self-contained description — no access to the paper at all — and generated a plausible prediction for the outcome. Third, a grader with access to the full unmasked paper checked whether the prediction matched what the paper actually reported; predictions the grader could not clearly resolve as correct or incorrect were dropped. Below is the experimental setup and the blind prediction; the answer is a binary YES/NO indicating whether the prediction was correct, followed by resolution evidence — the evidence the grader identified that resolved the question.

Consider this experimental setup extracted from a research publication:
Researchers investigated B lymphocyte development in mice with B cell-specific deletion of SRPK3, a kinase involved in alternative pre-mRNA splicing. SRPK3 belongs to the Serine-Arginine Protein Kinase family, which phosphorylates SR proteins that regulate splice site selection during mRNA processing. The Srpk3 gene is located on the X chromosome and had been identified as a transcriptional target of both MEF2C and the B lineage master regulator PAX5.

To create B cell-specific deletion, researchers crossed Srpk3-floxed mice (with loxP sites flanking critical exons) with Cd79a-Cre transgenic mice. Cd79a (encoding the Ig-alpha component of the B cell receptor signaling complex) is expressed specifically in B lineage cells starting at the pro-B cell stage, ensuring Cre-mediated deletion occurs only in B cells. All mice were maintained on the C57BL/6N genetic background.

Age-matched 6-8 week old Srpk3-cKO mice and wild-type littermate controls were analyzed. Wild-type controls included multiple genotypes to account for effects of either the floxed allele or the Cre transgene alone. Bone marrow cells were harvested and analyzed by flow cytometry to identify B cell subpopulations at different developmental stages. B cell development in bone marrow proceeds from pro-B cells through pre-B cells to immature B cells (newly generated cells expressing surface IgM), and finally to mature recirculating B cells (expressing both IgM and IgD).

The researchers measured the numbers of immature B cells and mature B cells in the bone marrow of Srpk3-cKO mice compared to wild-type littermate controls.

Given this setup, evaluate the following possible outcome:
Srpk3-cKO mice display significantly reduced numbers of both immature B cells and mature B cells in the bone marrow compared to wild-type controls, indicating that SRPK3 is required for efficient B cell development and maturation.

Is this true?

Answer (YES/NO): YES